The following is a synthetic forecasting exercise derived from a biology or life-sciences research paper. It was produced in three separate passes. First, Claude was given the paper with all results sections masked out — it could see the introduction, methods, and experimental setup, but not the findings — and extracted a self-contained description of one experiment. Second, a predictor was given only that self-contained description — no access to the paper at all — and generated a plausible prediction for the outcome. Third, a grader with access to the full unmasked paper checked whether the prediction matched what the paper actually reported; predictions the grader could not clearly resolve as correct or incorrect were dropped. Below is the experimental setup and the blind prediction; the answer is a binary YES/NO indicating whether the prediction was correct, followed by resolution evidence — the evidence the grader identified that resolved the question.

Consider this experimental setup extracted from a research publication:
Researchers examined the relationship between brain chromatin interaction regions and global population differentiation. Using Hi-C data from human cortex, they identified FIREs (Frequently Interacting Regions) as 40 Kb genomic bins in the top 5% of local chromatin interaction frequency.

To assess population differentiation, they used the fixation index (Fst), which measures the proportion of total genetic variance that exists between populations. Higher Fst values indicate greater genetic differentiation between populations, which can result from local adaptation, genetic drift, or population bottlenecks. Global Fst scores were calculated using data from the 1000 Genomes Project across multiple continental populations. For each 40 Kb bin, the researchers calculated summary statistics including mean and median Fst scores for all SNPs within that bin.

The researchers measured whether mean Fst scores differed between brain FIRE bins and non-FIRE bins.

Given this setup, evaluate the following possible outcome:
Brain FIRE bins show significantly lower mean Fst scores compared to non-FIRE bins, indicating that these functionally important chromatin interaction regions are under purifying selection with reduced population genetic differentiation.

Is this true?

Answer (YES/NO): NO